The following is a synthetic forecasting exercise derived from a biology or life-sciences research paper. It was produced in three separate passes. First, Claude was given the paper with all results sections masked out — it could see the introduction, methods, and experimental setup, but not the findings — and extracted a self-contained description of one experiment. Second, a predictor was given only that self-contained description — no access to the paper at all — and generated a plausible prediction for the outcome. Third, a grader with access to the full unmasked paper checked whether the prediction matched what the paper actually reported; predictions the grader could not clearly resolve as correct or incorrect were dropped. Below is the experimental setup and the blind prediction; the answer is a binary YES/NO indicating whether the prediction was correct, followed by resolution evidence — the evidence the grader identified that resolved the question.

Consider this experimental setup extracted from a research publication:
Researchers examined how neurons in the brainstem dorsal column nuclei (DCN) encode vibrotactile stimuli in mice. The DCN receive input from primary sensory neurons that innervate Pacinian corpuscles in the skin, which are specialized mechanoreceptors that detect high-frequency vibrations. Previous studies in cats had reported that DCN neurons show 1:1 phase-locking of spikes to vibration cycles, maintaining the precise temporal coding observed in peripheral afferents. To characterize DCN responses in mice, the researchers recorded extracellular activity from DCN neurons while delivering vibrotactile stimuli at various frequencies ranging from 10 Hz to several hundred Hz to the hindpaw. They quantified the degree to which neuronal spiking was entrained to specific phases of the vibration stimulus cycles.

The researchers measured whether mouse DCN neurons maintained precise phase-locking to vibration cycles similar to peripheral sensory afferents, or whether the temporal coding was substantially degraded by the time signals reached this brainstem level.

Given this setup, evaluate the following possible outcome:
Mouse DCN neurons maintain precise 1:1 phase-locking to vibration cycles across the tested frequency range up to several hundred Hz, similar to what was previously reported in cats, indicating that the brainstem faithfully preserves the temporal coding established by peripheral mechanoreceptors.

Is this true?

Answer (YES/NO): YES